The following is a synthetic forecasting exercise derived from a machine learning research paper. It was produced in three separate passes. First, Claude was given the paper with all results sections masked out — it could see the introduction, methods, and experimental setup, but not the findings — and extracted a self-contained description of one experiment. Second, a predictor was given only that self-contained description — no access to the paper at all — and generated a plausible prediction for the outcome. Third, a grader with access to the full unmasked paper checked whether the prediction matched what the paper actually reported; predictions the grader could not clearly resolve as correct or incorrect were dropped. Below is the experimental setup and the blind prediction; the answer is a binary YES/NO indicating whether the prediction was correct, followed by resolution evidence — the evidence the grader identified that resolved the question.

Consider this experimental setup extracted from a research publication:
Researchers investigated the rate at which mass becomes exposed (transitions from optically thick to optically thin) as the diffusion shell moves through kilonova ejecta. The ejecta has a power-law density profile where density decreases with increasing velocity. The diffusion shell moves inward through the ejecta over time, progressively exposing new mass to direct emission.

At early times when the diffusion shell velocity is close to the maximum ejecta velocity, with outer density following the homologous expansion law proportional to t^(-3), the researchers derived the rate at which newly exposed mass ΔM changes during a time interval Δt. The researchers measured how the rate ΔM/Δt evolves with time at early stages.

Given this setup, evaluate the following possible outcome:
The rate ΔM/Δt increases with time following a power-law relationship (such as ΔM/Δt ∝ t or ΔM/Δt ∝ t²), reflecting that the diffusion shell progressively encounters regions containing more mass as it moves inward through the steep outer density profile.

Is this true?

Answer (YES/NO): NO